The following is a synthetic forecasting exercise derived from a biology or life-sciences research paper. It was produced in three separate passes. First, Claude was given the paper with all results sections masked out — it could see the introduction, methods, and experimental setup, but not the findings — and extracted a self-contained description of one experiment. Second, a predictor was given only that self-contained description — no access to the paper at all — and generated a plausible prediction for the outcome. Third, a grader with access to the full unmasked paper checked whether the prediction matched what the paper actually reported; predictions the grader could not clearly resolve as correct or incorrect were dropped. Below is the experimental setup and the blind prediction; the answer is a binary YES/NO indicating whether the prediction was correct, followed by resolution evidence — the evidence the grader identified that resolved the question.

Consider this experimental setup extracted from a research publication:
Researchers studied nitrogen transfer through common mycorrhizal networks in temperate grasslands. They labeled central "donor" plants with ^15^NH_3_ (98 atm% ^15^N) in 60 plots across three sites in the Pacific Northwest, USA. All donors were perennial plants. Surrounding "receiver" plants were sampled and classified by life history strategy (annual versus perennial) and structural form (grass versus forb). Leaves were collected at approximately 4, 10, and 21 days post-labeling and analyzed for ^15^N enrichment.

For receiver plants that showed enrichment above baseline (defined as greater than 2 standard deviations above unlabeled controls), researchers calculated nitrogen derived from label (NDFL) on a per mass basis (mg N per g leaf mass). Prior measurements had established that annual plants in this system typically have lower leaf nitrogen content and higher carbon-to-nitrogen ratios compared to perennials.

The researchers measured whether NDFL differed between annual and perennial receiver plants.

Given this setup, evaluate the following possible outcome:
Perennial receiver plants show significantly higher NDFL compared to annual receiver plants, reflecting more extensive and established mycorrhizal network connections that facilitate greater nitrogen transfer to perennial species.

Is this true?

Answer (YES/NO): NO